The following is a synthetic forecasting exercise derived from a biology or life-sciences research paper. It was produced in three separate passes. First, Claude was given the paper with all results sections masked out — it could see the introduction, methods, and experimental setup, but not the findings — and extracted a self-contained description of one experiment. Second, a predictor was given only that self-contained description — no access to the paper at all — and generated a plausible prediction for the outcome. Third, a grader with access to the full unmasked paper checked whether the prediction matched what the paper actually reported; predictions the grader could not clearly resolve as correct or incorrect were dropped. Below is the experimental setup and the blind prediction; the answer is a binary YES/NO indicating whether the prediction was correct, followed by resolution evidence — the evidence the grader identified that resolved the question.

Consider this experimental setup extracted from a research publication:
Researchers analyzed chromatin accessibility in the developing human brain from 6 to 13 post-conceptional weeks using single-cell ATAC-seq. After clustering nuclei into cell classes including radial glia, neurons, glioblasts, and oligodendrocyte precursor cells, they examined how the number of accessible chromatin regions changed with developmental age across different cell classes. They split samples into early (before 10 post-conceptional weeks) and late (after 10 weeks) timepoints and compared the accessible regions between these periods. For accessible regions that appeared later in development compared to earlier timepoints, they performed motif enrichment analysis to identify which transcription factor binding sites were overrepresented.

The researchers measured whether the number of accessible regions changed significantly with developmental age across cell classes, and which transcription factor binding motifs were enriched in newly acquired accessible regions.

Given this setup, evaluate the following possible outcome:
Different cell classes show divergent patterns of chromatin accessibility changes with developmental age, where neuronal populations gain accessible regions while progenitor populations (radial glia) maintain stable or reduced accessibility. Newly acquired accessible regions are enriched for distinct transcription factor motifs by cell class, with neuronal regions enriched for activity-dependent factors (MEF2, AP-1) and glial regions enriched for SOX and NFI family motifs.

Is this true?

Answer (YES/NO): NO